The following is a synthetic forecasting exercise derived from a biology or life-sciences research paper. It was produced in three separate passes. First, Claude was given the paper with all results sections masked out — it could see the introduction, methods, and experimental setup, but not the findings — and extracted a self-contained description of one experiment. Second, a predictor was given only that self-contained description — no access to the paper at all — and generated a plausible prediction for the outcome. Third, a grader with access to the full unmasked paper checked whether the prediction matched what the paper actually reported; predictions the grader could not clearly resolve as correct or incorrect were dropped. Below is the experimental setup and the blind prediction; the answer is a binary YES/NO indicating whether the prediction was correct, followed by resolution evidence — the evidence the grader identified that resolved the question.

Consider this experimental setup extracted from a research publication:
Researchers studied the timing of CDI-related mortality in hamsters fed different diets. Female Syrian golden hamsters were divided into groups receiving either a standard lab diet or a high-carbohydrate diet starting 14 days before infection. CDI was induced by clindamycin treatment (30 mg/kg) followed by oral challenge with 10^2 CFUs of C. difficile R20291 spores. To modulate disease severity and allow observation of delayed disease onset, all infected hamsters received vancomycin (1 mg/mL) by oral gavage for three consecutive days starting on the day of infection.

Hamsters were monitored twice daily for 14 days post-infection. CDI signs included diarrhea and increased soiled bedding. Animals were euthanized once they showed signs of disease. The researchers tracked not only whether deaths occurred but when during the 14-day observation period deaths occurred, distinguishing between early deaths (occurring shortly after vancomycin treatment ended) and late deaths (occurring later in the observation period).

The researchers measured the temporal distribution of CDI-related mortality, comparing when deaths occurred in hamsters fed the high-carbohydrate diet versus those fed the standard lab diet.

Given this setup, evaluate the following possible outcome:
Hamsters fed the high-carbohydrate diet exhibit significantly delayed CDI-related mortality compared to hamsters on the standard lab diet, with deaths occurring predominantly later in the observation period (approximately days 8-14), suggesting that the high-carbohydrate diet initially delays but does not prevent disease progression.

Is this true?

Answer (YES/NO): YES